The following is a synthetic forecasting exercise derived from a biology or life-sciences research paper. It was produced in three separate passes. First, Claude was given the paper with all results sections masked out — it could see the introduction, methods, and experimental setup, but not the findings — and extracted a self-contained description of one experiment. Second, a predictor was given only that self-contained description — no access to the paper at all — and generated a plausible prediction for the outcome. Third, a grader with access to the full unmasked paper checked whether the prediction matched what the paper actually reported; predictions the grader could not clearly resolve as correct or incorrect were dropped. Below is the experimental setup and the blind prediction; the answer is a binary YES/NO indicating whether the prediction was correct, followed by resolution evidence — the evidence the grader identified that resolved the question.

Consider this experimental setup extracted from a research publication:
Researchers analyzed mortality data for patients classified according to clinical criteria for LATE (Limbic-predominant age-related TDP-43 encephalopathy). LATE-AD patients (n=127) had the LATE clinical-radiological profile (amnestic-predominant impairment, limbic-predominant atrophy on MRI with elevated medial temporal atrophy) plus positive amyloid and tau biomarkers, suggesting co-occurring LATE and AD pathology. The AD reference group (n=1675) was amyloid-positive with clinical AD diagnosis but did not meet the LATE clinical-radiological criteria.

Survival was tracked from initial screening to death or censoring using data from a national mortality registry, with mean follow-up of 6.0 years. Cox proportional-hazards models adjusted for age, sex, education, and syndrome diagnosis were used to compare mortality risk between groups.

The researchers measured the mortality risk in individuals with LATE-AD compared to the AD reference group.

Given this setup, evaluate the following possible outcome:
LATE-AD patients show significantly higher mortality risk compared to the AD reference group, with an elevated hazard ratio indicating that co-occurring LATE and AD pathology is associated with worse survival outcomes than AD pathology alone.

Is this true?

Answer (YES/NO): YES